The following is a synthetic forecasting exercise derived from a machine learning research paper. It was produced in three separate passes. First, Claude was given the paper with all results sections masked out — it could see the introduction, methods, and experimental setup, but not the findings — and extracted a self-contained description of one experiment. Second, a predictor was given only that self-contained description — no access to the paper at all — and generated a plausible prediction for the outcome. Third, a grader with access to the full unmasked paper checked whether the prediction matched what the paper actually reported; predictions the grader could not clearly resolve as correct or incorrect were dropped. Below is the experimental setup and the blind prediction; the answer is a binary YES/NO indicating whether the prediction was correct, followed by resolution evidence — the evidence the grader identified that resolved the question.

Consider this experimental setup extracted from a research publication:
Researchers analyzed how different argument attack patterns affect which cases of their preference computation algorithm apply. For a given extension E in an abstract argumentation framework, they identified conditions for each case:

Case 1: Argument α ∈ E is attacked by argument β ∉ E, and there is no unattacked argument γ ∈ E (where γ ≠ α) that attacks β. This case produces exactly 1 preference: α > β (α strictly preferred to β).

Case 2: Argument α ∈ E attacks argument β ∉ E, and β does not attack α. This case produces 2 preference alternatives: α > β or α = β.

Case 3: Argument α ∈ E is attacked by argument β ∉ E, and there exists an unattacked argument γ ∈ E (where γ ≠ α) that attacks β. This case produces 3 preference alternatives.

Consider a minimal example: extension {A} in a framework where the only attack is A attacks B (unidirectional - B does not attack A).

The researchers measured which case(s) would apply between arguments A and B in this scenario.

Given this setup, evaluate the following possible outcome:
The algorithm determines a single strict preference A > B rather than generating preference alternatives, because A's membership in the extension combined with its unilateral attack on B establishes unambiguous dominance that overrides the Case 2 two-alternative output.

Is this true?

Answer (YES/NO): NO